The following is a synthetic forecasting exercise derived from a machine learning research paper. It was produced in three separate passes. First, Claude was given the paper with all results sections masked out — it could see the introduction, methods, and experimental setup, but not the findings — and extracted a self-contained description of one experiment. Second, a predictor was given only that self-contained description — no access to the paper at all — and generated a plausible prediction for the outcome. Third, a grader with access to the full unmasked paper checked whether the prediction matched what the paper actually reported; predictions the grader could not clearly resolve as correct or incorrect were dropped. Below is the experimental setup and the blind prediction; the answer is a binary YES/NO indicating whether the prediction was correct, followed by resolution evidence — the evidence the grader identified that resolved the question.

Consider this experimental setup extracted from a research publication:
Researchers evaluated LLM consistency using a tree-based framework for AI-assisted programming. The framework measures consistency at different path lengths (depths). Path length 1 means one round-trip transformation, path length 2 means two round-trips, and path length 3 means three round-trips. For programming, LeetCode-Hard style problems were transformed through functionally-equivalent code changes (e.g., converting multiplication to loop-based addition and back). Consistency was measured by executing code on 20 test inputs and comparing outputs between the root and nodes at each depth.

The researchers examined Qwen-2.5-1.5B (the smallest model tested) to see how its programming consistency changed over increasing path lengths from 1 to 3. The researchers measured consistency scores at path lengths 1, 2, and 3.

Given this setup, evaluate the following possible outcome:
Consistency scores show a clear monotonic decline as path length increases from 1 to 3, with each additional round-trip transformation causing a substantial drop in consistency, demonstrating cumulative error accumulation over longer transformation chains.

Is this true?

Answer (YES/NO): YES